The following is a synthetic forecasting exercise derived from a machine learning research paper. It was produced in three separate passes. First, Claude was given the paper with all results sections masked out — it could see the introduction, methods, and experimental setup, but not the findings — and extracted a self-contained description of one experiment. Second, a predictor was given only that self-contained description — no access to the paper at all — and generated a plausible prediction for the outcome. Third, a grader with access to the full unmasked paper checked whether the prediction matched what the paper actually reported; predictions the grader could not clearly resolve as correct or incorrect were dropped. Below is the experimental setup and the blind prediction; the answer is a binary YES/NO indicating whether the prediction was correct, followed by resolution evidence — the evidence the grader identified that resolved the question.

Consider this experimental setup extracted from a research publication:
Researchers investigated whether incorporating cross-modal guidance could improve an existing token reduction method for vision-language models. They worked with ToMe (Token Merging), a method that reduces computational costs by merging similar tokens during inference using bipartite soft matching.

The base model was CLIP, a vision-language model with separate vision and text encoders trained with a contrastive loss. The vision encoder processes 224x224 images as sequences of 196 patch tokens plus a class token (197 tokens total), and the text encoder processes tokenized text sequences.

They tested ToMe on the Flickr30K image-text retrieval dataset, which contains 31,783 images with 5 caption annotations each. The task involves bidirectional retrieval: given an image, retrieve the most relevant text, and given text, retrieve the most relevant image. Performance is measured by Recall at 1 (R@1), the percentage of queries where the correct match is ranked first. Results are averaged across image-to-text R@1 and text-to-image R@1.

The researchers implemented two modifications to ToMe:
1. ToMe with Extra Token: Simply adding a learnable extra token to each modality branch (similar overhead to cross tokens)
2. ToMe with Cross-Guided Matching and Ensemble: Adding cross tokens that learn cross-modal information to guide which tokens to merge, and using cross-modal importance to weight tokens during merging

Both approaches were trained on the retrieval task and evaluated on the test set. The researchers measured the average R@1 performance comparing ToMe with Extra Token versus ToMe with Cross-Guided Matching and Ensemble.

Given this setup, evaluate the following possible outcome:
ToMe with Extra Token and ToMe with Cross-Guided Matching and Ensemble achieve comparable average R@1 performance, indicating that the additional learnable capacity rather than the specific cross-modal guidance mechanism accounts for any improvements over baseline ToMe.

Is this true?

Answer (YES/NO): NO